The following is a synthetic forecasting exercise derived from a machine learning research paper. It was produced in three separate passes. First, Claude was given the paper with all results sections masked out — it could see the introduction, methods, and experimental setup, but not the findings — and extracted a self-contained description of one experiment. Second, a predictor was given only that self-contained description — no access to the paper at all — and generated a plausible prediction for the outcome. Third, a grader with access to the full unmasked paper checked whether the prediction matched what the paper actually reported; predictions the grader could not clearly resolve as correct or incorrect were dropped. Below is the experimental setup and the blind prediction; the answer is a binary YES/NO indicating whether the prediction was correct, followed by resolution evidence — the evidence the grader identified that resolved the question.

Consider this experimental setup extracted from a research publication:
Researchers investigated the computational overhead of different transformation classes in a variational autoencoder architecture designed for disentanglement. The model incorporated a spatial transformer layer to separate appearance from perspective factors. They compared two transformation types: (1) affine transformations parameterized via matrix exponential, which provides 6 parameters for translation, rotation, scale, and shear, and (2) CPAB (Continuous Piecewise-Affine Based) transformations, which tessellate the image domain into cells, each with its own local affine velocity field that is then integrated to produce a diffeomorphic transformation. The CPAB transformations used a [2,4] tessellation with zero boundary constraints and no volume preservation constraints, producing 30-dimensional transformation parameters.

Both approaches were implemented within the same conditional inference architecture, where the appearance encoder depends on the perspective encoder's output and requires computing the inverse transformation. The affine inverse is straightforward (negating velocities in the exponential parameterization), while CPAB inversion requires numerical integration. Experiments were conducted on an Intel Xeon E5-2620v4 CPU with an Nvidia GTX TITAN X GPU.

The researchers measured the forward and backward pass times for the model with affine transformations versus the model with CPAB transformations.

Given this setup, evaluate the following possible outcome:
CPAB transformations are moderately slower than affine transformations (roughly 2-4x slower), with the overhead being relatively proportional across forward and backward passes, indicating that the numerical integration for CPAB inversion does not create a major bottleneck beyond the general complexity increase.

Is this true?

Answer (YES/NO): NO